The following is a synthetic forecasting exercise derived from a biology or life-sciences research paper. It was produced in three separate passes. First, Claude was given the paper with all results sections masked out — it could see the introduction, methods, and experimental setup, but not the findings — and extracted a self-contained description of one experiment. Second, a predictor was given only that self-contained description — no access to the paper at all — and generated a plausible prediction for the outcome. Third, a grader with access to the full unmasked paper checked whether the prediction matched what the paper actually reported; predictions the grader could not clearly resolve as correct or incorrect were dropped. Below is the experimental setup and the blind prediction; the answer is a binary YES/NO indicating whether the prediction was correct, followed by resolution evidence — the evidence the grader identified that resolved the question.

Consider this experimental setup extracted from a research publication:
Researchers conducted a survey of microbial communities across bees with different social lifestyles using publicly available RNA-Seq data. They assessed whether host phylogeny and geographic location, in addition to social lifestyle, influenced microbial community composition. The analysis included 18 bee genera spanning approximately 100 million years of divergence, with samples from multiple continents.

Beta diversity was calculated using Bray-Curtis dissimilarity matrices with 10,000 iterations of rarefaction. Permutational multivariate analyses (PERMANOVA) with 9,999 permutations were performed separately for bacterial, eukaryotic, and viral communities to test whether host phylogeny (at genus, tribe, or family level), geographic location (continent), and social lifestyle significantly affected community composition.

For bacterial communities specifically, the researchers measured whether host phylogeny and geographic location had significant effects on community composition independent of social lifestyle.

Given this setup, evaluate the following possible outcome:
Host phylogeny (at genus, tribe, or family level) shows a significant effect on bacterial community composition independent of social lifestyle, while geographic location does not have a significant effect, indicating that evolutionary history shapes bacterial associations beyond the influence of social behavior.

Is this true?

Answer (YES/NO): NO